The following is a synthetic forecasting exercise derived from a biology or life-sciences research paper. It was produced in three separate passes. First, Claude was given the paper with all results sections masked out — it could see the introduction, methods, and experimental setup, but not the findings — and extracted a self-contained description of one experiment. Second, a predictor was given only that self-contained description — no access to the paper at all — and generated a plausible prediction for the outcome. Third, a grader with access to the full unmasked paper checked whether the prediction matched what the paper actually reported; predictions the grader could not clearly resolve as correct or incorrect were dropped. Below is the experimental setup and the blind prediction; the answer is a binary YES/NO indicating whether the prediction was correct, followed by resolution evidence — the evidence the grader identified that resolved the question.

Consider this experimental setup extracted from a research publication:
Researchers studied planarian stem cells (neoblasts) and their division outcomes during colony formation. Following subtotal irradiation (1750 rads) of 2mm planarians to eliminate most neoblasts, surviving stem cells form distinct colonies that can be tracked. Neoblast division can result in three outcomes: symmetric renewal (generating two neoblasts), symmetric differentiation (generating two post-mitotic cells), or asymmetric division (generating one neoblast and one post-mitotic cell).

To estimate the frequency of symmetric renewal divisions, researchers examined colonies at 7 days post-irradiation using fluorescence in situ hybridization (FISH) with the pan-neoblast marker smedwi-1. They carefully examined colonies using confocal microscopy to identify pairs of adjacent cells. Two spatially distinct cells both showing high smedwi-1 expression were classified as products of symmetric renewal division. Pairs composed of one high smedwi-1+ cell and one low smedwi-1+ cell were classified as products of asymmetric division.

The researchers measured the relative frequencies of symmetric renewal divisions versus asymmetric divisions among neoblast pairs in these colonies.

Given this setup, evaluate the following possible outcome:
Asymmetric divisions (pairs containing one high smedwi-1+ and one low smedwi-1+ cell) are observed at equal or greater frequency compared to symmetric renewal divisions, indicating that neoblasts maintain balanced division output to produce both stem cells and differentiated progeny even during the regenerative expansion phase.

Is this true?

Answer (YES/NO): YES